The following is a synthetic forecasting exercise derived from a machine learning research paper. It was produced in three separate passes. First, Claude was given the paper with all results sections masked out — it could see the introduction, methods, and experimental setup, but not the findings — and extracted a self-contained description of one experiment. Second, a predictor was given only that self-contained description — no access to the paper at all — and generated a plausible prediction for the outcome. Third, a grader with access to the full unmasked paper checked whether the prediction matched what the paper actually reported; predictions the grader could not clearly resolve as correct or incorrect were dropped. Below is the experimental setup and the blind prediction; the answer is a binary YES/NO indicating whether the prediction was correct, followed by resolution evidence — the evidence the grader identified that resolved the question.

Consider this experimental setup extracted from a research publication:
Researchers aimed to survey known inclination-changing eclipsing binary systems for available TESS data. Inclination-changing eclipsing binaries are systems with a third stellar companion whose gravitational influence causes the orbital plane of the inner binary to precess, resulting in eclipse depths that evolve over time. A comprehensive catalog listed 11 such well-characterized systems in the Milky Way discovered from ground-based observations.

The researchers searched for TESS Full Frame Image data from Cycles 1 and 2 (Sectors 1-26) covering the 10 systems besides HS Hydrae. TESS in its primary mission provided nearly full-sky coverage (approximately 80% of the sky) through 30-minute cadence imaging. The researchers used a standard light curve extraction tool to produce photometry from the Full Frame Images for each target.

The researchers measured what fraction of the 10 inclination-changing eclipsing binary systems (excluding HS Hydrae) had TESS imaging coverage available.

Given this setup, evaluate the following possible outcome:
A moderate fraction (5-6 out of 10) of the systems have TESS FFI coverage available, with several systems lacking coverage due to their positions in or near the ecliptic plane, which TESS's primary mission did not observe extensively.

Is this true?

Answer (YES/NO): NO